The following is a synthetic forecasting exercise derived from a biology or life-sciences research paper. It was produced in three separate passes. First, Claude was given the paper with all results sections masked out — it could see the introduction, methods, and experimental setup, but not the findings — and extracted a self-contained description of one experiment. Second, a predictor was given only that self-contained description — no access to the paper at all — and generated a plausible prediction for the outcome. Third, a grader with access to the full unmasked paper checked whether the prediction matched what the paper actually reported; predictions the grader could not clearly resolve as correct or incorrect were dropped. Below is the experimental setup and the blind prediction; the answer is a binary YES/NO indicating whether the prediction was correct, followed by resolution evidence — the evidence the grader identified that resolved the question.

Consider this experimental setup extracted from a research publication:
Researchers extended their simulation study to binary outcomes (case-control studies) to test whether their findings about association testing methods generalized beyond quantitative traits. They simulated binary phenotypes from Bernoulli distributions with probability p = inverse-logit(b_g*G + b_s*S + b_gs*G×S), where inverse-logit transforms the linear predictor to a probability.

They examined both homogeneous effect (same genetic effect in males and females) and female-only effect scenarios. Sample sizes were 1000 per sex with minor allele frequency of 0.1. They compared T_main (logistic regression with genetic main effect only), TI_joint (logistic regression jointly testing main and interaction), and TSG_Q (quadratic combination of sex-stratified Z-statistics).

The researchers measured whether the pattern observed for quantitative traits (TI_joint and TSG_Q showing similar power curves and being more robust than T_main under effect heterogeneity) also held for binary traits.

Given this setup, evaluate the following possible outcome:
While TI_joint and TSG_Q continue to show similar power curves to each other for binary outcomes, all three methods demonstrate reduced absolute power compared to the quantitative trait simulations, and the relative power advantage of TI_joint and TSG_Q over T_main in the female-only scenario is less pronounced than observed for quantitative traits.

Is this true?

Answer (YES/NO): NO